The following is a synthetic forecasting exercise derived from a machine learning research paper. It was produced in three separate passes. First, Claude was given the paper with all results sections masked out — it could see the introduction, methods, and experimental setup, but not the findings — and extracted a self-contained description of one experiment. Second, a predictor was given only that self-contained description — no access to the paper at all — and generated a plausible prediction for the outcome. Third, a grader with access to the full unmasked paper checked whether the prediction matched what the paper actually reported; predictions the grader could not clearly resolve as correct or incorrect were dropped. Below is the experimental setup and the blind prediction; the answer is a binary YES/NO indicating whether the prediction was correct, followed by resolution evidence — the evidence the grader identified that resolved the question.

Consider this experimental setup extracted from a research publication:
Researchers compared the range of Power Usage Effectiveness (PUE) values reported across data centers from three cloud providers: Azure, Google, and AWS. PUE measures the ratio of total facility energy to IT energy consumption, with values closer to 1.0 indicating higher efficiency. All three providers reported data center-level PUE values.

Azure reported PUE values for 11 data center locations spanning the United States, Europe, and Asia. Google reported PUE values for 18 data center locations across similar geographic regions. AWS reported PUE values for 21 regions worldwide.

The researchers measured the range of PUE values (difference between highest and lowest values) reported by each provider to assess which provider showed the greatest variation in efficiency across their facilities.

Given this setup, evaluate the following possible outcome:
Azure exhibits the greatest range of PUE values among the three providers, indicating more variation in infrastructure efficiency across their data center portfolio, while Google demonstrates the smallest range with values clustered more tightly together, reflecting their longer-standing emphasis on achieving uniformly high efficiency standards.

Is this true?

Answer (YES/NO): NO